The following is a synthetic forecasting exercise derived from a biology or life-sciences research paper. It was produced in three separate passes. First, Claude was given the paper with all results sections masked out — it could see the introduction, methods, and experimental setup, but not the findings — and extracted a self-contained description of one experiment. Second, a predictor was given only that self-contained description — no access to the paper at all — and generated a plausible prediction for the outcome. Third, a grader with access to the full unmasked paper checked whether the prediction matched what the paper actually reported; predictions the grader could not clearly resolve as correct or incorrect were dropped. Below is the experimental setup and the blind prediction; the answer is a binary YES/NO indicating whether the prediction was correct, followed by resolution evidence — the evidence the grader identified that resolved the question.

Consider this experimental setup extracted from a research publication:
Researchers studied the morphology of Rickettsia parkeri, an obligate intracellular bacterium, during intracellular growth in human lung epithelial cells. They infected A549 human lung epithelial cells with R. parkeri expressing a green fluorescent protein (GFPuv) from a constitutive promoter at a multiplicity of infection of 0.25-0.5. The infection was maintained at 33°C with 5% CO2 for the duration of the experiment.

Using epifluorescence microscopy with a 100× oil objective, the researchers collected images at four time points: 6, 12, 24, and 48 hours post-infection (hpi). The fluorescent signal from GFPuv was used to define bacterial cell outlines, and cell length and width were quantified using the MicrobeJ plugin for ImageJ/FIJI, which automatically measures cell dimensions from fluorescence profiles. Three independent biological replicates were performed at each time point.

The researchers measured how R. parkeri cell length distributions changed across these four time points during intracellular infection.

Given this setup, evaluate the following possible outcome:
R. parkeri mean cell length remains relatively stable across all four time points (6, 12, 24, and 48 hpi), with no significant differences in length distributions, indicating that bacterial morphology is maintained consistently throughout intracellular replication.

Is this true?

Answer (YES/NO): YES